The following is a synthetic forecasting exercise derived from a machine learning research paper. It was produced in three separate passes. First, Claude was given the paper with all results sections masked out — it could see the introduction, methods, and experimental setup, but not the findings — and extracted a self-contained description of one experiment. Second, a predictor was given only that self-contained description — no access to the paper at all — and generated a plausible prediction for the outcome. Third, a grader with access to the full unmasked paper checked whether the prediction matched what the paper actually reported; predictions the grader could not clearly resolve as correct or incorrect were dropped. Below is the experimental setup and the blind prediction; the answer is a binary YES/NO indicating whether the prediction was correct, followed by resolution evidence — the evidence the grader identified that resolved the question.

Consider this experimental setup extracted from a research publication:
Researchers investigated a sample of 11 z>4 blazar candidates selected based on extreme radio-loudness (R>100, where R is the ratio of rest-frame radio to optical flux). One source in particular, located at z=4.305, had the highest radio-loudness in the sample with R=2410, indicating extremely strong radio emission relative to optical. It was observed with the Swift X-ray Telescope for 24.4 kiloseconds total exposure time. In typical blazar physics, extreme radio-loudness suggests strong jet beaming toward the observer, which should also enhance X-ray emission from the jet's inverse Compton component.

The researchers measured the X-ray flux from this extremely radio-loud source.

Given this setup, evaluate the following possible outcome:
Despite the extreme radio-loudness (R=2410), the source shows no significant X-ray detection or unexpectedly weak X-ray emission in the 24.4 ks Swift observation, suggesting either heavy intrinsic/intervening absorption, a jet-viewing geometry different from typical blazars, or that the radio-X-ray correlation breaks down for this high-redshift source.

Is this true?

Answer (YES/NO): YES